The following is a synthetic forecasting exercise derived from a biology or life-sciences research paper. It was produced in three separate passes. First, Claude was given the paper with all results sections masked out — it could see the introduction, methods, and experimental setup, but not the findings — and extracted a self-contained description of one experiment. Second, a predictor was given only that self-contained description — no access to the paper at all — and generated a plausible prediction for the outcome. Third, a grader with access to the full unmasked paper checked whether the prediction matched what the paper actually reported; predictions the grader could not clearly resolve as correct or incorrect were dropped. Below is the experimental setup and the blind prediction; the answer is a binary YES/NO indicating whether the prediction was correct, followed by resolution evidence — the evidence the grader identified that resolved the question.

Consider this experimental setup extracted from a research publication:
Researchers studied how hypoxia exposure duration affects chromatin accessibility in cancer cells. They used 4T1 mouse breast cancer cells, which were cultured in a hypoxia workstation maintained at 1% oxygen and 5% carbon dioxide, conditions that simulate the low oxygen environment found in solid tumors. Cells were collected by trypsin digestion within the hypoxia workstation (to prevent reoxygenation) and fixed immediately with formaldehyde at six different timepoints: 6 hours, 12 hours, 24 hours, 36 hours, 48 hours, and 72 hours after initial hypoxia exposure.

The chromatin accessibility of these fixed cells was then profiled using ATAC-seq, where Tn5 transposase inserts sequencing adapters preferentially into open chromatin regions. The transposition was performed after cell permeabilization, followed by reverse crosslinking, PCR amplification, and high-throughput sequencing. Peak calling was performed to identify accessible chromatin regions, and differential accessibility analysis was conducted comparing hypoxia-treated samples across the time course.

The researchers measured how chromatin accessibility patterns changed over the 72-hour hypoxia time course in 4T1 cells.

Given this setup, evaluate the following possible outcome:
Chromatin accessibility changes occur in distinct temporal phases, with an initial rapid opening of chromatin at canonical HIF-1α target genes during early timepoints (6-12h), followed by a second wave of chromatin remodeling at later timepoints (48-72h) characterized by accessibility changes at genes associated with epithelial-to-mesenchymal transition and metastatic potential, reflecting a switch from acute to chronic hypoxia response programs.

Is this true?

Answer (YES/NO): NO